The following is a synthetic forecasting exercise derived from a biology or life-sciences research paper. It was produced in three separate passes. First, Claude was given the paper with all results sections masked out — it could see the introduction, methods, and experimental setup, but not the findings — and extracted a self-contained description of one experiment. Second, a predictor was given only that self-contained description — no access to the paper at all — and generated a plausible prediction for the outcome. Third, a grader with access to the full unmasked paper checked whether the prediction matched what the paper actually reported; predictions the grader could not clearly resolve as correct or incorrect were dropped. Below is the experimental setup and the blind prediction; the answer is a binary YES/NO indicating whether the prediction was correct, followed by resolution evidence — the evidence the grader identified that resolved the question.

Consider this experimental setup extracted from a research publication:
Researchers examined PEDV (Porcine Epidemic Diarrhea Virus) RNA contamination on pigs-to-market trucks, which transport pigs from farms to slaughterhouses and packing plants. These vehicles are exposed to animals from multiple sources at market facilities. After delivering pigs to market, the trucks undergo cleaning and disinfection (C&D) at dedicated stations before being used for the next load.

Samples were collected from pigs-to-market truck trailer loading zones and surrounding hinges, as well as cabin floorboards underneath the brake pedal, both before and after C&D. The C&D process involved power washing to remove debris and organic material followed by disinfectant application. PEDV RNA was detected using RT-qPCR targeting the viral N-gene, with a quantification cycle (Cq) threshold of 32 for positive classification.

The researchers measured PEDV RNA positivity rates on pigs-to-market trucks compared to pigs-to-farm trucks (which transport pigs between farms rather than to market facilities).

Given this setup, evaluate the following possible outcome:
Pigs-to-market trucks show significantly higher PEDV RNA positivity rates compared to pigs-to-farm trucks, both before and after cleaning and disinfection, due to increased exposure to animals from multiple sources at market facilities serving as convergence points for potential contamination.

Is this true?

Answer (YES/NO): NO